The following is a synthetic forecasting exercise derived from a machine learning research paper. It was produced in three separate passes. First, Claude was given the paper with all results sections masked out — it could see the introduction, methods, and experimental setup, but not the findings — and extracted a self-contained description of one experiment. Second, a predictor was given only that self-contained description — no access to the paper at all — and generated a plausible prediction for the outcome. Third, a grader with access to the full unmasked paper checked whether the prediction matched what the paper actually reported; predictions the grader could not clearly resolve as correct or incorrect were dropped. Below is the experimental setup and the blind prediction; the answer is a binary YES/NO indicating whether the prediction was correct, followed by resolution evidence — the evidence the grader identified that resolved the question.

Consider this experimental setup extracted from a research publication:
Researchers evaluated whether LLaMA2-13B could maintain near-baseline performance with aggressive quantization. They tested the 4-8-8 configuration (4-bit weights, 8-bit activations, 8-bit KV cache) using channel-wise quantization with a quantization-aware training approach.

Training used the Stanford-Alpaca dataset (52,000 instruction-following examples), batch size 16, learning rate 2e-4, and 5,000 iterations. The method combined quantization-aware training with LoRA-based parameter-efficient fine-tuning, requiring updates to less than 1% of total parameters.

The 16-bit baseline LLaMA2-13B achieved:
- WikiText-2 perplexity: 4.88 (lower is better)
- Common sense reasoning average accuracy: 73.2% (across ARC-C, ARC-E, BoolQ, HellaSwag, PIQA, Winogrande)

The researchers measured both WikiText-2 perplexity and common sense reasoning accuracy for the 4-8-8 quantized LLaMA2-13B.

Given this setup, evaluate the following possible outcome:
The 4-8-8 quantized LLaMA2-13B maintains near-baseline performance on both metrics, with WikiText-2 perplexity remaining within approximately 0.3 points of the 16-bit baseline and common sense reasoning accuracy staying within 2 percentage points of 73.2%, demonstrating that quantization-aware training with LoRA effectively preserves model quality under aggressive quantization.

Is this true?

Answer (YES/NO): NO